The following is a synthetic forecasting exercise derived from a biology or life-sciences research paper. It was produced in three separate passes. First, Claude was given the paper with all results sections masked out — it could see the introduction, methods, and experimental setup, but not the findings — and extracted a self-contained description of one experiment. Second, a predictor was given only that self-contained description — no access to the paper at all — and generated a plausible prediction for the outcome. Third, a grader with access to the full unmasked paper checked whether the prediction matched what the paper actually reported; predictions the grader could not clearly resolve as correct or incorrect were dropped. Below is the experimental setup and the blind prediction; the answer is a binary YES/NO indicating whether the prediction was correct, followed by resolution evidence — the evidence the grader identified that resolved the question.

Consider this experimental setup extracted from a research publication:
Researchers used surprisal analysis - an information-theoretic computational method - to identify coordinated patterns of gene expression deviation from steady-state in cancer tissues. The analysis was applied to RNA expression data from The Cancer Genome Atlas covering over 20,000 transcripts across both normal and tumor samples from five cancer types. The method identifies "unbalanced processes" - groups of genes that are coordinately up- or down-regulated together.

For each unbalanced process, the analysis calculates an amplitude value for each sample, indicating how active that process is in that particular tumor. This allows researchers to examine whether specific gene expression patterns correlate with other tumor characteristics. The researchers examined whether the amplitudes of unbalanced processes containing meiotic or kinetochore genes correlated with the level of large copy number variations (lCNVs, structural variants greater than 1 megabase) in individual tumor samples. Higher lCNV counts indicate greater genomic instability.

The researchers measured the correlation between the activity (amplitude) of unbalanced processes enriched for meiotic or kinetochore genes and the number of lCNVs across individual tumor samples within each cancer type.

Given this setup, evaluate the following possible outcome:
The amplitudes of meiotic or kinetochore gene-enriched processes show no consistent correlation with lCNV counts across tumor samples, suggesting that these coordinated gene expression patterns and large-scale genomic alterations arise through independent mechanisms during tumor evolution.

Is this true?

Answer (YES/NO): NO